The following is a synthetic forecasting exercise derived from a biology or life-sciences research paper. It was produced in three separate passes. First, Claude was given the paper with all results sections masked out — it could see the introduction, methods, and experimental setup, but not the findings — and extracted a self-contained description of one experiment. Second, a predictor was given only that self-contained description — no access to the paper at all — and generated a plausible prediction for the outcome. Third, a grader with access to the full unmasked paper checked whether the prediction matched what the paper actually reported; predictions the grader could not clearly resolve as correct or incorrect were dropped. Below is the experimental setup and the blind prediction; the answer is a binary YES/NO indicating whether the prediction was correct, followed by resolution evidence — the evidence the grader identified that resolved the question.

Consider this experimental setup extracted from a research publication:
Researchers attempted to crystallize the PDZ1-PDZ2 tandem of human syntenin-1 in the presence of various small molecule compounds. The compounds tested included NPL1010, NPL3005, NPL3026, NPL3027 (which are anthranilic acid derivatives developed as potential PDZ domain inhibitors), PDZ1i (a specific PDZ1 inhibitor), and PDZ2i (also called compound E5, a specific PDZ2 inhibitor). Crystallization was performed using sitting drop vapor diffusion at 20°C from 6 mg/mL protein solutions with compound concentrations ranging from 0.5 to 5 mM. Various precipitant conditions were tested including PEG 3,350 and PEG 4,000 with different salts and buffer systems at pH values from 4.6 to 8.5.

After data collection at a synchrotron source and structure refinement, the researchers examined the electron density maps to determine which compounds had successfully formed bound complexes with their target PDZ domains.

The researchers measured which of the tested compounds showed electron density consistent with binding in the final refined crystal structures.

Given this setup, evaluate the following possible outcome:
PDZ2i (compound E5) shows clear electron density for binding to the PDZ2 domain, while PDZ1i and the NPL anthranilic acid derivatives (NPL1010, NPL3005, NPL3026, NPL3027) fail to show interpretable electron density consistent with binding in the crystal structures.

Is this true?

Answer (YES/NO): YES